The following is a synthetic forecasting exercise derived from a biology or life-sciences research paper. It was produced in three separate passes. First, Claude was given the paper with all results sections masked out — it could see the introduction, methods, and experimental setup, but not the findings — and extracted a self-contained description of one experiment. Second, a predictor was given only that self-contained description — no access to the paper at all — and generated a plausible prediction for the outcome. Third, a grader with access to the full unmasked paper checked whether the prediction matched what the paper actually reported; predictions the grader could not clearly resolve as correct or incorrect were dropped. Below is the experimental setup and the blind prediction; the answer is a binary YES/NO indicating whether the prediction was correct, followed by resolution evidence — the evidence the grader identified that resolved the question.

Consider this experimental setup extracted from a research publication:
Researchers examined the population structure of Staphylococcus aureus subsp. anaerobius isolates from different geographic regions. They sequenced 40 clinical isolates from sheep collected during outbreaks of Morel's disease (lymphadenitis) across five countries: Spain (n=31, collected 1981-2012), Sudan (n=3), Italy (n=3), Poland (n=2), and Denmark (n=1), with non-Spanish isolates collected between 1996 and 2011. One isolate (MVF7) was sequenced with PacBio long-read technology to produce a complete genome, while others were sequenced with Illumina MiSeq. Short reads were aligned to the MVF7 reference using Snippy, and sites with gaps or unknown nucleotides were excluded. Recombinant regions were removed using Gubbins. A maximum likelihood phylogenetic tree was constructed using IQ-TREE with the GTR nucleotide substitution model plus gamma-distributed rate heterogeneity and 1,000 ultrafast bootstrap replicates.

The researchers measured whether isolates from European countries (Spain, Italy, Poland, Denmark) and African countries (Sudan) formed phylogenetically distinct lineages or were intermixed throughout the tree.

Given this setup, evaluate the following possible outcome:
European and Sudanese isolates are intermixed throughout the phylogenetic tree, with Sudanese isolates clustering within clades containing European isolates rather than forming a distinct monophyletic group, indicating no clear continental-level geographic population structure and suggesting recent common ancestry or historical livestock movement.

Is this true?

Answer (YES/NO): NO